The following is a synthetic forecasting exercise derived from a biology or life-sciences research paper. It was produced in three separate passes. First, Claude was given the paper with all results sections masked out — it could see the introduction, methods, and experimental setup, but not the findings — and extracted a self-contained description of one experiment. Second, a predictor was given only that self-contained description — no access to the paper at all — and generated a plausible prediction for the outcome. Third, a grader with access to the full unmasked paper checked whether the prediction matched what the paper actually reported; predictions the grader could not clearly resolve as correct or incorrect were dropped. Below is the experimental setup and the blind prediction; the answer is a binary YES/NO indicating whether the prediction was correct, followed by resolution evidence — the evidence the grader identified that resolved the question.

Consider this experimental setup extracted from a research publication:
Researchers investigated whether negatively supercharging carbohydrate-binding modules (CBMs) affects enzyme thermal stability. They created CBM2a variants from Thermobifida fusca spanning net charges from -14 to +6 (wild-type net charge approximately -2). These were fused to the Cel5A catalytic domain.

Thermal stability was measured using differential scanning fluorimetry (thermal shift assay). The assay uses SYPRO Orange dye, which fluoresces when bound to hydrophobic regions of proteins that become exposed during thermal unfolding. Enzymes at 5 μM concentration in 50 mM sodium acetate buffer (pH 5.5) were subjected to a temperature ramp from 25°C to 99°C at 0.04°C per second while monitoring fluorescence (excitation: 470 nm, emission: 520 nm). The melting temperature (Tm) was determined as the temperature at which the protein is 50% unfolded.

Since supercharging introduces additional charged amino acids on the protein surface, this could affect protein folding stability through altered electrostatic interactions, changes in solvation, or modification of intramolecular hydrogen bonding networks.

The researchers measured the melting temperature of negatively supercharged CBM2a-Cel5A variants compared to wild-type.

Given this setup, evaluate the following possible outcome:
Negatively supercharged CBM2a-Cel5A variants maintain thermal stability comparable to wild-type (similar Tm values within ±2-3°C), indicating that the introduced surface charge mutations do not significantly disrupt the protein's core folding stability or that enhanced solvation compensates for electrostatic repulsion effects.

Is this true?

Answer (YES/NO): YES